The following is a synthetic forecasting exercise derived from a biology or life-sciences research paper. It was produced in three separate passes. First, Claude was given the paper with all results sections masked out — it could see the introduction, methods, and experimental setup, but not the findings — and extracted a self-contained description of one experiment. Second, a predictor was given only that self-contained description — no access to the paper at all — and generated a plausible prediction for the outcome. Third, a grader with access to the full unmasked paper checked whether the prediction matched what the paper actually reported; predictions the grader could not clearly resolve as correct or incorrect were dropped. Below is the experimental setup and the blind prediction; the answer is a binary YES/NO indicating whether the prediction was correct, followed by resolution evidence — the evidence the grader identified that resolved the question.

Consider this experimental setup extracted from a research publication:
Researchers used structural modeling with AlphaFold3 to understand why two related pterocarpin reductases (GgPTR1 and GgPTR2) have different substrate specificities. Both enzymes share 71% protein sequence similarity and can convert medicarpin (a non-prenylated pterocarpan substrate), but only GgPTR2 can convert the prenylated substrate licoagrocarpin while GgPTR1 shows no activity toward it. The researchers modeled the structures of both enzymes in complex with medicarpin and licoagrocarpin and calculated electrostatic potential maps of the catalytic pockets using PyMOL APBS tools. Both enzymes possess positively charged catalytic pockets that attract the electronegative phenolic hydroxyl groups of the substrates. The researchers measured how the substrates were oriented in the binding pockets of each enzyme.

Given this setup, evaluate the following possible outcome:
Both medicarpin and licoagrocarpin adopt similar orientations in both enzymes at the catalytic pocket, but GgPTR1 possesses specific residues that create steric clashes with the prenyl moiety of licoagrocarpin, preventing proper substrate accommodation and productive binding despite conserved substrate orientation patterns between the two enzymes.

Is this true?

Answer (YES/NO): NO